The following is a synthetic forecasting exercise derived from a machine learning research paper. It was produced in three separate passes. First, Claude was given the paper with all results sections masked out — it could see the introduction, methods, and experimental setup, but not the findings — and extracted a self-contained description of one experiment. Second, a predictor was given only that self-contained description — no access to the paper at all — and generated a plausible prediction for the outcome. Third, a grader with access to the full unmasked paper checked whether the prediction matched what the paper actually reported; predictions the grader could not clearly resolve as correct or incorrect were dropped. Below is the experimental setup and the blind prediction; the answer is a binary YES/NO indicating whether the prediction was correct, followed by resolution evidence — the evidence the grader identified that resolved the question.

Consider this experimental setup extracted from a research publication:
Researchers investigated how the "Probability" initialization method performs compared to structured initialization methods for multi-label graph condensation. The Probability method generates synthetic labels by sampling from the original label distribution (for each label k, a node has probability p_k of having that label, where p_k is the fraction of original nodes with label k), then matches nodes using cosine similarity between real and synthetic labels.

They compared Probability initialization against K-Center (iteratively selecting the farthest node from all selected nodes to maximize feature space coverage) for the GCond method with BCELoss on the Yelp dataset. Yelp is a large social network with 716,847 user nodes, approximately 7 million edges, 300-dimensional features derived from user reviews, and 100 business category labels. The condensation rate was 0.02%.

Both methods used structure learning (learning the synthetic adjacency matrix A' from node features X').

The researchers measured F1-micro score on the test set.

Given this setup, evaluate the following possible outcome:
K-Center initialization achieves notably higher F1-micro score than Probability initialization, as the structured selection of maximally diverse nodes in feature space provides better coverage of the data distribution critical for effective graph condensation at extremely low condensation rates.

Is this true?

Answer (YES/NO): YES